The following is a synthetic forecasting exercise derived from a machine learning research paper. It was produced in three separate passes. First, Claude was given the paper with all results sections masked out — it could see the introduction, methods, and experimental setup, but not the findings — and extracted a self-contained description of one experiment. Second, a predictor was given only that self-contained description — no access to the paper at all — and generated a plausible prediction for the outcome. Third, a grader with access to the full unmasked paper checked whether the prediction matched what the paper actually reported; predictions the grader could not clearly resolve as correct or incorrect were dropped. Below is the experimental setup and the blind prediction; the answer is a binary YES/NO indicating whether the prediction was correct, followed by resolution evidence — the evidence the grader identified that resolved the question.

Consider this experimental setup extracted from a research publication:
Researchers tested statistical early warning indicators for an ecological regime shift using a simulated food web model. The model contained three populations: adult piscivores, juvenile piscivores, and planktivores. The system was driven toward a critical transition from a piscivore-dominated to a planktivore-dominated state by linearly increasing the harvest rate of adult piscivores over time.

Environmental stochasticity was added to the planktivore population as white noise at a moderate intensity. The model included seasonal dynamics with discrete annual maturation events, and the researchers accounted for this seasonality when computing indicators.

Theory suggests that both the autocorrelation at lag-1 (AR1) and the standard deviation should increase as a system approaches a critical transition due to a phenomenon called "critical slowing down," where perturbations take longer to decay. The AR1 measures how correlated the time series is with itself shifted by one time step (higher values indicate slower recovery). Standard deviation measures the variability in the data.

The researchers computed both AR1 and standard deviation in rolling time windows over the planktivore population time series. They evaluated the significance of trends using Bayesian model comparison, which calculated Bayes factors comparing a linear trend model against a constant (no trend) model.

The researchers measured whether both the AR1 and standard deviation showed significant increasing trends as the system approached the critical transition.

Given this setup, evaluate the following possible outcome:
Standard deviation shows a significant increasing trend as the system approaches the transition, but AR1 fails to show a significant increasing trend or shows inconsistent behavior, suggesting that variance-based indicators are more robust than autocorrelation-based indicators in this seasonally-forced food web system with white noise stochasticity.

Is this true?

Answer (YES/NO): NO